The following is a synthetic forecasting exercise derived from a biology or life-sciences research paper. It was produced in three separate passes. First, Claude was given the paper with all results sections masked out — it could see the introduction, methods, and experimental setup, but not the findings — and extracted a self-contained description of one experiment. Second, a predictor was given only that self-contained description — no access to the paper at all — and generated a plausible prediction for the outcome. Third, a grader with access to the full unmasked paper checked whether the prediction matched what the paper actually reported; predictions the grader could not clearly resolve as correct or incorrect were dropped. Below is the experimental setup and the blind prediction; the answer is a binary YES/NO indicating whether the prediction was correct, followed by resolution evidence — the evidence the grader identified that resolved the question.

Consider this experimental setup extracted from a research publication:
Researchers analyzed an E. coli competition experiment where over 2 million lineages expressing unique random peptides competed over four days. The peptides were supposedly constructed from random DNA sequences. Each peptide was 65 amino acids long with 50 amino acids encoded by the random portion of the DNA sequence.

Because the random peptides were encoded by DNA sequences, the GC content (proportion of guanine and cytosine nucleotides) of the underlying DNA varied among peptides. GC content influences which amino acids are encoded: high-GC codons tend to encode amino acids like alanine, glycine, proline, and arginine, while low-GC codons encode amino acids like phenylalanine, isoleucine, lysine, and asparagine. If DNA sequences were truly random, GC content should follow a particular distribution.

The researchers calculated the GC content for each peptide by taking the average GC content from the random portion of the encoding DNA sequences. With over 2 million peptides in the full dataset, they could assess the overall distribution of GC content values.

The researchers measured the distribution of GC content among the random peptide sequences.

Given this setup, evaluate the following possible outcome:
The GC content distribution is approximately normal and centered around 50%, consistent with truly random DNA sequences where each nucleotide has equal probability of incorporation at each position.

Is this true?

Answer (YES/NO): NO